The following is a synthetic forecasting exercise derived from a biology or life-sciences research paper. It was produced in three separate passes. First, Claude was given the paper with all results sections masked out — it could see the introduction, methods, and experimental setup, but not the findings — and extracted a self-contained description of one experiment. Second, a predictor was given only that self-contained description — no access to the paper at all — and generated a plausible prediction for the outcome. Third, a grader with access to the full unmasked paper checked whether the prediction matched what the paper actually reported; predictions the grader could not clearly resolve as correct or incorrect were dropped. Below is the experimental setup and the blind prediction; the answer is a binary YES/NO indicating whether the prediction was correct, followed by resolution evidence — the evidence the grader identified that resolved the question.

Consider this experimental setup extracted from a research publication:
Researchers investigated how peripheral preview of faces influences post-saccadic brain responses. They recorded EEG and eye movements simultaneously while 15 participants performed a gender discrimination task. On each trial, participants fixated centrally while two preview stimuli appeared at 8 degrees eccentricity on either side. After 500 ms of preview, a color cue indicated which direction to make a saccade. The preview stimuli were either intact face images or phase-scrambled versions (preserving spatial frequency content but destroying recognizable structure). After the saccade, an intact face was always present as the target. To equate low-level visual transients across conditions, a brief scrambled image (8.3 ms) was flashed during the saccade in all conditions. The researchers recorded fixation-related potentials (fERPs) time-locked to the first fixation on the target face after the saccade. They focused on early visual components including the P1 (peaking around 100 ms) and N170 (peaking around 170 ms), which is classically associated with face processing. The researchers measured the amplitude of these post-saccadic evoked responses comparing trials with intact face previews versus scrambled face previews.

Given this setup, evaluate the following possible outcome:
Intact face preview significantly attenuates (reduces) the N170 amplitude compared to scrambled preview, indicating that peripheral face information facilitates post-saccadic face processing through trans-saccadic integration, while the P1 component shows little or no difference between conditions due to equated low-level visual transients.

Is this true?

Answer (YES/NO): YES